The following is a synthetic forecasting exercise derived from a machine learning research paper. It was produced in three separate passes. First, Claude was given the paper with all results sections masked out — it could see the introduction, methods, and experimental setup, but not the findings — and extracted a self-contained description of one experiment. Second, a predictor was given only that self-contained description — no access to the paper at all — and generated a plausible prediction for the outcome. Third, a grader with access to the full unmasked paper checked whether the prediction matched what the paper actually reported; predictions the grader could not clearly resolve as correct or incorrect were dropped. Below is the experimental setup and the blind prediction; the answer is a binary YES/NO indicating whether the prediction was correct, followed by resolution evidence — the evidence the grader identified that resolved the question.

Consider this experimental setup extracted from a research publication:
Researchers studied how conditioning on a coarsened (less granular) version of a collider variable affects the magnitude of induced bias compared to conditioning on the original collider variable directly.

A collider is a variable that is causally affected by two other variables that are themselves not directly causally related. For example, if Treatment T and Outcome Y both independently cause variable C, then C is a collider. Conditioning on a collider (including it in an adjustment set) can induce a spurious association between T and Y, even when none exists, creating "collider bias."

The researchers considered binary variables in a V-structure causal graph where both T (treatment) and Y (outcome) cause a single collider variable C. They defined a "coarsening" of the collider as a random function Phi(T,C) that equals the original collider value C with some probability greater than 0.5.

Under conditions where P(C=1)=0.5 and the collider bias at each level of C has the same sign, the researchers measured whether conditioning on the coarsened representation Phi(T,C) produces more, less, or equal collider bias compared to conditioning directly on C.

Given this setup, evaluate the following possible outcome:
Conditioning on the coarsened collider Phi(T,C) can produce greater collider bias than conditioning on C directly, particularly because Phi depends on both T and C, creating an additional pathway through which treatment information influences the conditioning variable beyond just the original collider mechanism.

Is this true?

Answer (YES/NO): NO